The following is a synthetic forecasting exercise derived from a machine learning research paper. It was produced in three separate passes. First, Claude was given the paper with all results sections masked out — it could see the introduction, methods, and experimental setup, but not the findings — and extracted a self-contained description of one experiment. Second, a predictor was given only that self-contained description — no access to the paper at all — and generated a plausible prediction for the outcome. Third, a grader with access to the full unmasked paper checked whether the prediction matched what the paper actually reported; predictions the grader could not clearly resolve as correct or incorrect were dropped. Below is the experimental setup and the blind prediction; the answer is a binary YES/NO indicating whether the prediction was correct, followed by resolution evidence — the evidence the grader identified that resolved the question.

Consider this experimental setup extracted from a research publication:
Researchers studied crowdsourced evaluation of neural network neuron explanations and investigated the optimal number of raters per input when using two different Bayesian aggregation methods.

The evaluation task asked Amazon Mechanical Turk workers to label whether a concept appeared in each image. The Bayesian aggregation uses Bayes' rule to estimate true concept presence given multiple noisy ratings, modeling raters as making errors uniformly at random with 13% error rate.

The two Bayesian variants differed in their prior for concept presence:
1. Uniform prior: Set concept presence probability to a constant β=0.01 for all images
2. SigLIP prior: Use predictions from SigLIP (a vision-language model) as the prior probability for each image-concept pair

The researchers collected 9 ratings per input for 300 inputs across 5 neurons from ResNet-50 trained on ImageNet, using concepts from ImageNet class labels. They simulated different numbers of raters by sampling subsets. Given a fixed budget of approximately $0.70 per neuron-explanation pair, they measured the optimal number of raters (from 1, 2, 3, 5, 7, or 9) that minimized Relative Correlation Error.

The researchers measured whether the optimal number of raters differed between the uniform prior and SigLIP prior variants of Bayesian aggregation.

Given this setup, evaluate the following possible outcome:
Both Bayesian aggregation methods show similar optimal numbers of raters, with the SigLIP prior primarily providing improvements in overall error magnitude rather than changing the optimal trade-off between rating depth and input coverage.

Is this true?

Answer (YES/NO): NO